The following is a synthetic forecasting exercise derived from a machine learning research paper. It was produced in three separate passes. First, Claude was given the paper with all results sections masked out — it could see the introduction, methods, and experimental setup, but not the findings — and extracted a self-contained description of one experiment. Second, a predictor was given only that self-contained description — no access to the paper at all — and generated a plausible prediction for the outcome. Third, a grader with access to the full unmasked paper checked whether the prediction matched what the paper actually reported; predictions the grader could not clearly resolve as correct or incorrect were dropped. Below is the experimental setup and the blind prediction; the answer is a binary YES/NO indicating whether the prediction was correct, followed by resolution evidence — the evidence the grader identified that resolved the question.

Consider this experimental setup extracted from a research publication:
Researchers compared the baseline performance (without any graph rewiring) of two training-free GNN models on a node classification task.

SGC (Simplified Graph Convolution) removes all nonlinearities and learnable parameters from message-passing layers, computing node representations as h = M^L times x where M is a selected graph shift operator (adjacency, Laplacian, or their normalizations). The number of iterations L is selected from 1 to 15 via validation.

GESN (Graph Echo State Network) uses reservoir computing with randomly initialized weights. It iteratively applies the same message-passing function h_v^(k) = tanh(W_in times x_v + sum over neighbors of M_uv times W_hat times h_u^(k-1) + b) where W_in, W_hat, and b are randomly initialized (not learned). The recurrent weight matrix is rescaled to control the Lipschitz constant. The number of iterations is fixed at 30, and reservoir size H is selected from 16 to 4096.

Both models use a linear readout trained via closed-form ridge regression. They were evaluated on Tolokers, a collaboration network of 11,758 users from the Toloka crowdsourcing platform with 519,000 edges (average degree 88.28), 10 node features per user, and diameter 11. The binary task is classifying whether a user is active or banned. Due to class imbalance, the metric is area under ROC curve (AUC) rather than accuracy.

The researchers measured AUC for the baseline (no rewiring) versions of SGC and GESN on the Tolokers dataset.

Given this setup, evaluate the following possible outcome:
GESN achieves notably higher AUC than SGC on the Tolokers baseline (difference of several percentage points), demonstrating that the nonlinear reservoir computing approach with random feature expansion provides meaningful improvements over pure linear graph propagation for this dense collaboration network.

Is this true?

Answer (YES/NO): YES